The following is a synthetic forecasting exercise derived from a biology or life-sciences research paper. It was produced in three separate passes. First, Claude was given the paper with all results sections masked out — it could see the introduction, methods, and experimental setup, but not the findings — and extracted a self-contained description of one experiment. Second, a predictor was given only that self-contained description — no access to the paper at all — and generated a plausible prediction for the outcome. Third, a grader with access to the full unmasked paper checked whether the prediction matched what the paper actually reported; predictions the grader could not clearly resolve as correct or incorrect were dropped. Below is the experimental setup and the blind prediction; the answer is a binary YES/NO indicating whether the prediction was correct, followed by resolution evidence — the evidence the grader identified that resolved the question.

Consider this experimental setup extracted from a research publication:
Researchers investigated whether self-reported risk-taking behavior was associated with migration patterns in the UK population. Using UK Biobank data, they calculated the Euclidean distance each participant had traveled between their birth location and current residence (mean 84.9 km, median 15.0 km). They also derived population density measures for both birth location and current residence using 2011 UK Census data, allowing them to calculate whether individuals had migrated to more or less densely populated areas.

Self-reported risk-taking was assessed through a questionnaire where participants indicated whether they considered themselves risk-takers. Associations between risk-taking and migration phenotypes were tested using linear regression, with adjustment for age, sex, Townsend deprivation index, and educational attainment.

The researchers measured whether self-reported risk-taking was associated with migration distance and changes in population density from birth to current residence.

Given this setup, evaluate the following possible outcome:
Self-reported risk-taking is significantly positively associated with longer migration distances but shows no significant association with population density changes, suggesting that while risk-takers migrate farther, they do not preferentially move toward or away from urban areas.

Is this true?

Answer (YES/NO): NO